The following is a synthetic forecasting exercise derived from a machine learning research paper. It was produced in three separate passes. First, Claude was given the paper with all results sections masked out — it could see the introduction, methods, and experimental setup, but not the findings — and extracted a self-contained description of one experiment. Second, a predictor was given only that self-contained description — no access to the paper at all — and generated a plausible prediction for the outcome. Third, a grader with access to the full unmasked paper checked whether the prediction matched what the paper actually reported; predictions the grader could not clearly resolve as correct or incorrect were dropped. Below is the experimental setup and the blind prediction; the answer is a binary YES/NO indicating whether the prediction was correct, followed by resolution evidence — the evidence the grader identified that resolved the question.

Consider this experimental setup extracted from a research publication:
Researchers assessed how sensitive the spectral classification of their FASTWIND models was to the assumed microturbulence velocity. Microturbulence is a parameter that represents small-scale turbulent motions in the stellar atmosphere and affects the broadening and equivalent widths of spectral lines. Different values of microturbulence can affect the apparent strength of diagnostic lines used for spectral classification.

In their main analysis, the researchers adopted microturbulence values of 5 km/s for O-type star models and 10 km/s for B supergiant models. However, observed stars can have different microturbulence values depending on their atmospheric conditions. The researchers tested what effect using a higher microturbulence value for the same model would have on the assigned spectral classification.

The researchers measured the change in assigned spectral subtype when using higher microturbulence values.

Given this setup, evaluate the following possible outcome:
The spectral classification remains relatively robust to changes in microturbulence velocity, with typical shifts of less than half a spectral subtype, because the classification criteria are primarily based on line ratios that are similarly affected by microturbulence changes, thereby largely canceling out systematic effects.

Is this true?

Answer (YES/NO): NO